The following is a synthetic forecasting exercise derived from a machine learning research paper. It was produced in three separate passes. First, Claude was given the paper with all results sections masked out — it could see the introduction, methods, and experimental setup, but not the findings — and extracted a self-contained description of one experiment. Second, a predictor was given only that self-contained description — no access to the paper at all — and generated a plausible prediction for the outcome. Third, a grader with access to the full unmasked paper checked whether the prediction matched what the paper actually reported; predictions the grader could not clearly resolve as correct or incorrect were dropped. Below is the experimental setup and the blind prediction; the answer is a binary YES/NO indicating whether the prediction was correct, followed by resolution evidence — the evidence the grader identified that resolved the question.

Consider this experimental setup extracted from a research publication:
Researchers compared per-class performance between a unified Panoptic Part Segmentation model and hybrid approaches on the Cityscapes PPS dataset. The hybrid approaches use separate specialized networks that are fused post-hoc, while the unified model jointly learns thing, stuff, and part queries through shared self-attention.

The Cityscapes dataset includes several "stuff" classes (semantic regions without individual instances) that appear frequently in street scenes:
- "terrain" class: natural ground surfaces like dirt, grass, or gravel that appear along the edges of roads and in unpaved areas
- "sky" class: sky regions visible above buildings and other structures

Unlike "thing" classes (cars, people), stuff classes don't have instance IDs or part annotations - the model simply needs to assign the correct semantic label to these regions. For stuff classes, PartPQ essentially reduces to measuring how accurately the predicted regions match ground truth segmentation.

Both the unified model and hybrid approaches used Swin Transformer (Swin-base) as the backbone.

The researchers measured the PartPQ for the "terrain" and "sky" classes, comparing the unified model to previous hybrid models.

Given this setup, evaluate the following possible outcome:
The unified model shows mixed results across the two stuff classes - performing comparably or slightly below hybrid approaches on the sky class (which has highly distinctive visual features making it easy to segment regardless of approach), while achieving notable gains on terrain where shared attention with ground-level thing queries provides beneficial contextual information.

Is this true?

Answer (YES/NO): NO